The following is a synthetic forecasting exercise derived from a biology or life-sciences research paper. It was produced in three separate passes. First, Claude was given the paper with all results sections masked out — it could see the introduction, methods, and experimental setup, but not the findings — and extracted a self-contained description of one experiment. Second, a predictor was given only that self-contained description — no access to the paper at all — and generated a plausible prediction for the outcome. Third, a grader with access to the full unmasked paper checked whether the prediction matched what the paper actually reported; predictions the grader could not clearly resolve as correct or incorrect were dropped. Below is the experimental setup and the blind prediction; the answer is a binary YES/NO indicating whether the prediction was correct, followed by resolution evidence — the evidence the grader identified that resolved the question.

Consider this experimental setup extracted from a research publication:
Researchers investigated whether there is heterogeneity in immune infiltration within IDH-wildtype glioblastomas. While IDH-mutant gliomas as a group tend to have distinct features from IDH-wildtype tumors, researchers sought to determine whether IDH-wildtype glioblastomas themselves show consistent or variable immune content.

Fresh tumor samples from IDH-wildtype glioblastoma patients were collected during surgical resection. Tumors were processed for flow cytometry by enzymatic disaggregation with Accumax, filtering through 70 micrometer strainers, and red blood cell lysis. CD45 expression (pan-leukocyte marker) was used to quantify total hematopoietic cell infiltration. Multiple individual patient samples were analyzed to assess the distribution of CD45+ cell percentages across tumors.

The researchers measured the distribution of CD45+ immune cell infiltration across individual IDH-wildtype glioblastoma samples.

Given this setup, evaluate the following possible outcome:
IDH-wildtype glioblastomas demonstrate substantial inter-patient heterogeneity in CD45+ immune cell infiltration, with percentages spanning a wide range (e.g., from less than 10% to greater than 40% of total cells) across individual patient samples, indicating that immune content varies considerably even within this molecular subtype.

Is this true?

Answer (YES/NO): YES